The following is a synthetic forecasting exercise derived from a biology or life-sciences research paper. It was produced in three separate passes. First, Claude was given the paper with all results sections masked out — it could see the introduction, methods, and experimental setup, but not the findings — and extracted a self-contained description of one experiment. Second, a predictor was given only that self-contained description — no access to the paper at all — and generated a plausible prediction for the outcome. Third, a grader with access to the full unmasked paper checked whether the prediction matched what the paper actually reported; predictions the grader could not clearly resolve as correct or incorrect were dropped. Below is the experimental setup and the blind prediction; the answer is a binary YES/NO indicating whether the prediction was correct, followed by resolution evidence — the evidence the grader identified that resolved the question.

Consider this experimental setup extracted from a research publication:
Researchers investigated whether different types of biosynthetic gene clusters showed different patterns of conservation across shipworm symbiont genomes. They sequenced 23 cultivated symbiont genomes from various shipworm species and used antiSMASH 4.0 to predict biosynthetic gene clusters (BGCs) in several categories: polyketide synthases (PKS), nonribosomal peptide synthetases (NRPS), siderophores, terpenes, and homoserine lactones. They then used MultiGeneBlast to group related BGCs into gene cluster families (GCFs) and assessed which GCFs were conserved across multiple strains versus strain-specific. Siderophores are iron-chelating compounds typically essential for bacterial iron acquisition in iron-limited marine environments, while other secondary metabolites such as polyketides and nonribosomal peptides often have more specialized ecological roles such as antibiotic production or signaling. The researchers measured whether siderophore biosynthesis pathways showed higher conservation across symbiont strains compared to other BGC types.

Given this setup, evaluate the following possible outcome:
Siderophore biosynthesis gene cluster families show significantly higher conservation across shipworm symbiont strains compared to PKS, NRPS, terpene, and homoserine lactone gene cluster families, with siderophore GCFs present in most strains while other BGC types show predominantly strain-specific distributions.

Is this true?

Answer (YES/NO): NO